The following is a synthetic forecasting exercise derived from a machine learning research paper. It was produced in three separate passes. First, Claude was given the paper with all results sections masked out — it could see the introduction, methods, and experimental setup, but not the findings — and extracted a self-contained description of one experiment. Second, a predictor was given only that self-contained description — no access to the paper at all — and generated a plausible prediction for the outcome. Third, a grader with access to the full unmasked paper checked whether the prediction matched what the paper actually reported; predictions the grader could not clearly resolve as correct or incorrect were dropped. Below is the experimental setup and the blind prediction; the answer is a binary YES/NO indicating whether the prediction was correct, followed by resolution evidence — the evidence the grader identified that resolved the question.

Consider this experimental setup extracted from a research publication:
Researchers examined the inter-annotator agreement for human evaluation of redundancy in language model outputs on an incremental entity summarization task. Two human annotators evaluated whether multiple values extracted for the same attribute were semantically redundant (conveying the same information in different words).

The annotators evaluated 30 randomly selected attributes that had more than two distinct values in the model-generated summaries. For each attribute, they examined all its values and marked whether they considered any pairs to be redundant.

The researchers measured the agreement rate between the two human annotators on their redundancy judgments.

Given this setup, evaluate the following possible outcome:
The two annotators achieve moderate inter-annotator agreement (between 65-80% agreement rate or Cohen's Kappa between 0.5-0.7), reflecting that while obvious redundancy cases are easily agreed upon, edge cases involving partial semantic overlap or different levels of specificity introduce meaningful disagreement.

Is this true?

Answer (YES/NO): YES